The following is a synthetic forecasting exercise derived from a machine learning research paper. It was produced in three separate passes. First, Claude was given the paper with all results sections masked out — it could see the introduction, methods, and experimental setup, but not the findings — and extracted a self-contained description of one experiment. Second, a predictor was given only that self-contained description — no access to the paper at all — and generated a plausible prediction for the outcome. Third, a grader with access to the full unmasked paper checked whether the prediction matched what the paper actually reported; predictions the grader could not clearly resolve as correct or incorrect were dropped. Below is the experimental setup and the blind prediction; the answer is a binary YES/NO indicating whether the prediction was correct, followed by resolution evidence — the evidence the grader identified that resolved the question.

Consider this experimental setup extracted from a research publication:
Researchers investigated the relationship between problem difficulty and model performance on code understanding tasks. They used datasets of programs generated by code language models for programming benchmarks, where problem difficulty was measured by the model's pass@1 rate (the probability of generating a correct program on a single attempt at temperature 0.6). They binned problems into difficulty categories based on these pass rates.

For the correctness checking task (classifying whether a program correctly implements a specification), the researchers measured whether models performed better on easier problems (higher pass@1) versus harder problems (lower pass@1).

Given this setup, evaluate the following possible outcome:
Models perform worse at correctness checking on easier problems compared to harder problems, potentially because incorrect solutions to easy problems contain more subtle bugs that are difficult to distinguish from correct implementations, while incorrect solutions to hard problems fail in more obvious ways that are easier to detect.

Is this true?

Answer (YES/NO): NO